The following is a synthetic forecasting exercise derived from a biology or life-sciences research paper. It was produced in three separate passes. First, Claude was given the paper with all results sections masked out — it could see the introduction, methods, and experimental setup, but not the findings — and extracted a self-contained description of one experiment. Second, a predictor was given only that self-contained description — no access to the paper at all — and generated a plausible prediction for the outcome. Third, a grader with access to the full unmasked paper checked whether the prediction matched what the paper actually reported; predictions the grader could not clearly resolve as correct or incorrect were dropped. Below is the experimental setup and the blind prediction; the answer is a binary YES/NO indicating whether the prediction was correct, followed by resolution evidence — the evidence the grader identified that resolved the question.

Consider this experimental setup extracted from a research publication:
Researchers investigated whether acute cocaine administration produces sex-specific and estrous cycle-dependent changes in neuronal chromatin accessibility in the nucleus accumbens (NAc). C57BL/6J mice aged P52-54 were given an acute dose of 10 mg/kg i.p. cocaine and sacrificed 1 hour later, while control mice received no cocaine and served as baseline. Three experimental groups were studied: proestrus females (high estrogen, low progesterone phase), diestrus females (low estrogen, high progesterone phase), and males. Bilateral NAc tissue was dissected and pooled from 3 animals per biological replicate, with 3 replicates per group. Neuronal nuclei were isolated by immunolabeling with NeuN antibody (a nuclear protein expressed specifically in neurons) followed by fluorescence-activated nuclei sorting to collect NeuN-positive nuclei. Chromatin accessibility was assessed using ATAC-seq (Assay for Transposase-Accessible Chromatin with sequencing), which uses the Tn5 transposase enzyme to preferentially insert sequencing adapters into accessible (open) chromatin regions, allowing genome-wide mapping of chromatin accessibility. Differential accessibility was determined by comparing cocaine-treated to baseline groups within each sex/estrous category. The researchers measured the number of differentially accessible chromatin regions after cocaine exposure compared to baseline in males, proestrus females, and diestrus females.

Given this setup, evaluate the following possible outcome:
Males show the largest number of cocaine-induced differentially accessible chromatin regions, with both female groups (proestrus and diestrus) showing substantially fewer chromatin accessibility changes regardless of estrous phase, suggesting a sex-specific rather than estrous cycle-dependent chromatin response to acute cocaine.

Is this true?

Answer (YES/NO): NO